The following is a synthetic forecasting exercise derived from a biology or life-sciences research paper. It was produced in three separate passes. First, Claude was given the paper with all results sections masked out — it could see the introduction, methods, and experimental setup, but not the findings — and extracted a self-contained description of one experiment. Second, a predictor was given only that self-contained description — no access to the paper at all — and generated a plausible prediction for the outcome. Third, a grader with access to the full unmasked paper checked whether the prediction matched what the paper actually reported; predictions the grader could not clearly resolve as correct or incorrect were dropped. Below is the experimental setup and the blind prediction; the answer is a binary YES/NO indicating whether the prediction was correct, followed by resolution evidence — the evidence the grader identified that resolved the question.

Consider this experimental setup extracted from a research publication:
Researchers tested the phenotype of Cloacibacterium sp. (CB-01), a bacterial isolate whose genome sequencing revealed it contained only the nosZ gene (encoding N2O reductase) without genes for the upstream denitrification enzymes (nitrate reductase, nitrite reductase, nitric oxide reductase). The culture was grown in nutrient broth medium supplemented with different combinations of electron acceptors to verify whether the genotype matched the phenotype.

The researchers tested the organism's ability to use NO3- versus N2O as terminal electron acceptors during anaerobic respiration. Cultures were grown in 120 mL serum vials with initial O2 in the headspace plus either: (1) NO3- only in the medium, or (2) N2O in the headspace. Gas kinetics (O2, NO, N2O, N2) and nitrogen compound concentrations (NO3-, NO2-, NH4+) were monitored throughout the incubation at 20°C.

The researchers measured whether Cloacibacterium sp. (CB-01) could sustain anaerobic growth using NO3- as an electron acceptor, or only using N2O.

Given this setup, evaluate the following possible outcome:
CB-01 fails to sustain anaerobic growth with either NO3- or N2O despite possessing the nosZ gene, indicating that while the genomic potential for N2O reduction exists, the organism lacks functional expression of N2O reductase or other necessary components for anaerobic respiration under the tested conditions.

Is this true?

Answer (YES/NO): NO